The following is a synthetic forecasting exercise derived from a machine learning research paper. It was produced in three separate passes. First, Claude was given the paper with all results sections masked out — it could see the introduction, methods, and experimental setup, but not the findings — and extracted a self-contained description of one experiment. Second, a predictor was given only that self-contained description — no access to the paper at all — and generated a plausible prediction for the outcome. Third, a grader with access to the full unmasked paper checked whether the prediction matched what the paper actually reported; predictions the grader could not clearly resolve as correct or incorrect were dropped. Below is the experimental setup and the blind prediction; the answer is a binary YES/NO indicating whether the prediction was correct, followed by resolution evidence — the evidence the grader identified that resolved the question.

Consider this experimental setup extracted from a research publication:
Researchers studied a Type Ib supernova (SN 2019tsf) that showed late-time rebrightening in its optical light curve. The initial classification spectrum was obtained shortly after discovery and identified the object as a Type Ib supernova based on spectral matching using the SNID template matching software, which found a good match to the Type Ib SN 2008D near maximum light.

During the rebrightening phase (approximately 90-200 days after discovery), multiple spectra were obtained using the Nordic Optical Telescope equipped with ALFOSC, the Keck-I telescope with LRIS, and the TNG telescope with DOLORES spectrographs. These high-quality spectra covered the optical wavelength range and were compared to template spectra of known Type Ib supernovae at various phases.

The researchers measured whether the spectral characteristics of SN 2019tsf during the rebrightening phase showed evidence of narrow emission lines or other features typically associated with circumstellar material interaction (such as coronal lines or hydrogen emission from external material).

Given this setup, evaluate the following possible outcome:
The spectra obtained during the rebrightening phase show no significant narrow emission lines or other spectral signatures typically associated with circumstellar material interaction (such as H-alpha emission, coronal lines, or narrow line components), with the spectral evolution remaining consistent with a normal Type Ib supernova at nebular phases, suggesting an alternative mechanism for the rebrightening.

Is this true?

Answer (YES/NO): NO